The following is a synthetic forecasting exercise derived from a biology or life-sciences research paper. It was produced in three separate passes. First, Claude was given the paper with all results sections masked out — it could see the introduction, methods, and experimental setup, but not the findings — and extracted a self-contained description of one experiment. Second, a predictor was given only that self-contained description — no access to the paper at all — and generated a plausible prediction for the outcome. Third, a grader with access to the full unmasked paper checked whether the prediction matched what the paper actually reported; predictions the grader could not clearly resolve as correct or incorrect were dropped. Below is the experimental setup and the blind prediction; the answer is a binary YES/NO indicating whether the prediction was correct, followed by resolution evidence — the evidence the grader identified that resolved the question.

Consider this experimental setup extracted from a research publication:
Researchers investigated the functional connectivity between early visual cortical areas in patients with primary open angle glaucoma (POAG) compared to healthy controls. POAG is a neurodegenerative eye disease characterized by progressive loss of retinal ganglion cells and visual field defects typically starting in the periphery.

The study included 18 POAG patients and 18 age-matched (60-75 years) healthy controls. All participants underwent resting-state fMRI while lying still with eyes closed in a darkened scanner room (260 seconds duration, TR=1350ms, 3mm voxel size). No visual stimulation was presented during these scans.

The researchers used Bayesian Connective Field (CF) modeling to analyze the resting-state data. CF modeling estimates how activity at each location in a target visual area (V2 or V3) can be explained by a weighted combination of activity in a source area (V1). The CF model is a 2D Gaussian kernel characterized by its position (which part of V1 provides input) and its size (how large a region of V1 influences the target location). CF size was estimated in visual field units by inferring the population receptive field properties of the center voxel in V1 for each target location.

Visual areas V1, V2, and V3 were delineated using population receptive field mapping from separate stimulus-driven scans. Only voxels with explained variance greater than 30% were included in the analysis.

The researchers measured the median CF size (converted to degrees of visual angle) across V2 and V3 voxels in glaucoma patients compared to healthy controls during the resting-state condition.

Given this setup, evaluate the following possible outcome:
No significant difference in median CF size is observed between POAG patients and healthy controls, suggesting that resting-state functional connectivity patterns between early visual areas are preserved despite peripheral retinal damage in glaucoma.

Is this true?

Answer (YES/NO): NO